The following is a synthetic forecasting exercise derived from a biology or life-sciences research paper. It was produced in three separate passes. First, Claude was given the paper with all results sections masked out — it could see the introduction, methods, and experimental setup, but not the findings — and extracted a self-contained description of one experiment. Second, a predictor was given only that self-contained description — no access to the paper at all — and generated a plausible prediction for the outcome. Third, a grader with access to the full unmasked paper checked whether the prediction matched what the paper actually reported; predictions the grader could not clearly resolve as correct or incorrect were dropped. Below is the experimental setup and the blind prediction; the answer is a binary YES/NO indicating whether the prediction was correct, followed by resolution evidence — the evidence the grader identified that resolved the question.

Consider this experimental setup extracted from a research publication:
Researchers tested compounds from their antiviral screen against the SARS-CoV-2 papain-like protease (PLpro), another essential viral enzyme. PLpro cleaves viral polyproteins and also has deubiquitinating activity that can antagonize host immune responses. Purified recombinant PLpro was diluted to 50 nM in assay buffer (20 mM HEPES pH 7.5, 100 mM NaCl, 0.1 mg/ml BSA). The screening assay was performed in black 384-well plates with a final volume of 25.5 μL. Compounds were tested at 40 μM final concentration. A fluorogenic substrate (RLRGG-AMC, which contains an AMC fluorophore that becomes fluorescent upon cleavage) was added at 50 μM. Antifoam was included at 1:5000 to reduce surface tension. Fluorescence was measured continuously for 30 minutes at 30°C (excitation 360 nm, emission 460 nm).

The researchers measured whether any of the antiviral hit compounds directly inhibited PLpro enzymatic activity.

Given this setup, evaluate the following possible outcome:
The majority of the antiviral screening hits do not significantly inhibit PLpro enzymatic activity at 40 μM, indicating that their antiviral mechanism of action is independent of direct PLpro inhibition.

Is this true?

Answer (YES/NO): YES